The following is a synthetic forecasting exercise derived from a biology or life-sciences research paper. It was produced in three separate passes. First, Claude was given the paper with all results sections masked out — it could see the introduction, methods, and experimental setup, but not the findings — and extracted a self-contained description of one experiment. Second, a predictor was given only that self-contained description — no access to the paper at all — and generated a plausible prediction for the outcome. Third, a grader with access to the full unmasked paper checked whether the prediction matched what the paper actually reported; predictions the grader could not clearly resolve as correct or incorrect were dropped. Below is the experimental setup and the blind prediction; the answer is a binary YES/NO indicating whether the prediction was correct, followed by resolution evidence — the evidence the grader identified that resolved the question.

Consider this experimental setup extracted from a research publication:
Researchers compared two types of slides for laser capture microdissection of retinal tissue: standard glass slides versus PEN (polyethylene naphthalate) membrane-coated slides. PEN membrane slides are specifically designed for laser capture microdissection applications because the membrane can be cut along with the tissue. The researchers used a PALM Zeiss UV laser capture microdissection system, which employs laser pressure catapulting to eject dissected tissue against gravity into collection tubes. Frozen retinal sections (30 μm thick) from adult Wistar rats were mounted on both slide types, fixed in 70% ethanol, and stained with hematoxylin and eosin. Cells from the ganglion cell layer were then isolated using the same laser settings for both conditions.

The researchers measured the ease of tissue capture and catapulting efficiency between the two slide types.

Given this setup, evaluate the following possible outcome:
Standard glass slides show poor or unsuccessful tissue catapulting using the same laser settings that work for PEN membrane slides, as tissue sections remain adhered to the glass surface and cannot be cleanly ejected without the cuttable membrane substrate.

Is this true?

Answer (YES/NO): NO